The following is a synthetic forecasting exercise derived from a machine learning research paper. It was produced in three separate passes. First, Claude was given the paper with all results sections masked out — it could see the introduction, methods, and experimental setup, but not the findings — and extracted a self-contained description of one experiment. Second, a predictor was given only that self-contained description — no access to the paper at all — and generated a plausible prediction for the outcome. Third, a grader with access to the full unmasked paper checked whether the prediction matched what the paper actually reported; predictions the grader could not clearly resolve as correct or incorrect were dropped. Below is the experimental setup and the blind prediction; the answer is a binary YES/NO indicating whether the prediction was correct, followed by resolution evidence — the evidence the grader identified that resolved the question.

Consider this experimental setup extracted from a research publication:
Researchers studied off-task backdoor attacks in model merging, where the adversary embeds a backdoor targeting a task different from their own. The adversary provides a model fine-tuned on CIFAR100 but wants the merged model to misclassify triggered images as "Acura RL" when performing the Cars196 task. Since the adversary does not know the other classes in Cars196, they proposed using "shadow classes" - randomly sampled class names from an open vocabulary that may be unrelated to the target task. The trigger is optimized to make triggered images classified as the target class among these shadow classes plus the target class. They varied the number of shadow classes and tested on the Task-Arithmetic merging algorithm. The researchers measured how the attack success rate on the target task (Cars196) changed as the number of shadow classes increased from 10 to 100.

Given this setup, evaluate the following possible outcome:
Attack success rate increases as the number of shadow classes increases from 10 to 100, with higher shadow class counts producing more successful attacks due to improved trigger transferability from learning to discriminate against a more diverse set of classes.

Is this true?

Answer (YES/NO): YES